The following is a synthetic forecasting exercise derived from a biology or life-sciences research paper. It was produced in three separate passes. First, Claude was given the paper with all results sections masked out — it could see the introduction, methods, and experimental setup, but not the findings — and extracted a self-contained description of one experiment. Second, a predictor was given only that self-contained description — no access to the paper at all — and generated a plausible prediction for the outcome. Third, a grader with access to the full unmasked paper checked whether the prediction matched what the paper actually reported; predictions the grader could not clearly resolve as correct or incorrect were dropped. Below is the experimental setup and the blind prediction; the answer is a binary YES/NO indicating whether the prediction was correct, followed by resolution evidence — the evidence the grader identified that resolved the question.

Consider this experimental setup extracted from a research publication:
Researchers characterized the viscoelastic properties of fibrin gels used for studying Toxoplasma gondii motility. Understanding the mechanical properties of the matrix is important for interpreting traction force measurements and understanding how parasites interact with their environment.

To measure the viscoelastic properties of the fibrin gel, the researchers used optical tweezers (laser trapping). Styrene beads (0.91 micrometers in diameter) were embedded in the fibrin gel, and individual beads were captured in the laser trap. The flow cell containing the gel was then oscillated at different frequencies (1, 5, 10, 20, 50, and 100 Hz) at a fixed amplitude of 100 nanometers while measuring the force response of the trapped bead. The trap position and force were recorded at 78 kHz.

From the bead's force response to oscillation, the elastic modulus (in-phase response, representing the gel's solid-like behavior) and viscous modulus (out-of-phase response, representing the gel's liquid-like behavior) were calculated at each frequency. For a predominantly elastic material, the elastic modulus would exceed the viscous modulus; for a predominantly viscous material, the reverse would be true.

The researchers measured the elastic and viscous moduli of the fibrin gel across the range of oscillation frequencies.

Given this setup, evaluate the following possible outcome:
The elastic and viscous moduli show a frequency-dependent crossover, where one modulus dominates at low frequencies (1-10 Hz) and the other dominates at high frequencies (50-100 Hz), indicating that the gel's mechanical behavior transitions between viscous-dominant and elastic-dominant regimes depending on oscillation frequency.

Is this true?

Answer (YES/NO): NO